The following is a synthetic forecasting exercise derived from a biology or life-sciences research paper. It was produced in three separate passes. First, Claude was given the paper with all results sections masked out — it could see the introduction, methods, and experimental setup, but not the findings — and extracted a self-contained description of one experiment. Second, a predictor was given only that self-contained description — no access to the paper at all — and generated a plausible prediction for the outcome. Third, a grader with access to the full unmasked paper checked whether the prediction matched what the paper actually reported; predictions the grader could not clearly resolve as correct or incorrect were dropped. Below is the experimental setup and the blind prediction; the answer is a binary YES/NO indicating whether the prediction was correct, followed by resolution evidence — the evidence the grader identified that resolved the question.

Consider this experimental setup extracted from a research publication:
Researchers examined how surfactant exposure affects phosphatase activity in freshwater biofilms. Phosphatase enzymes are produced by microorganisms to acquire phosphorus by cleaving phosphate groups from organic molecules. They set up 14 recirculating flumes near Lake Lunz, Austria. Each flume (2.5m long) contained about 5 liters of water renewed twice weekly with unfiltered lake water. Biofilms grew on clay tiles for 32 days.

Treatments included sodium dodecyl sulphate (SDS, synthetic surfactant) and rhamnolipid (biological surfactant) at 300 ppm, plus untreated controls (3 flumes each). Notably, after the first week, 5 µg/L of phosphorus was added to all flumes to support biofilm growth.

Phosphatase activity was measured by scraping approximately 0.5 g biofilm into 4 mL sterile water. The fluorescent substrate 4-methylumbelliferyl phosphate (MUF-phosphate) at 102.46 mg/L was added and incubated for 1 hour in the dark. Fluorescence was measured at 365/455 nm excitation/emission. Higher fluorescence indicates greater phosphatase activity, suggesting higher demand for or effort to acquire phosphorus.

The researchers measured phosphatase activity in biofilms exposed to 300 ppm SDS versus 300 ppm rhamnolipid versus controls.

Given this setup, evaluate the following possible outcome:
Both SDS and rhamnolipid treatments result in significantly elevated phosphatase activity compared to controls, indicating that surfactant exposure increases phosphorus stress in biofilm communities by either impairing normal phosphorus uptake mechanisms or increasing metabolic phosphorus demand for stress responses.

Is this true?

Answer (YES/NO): NO